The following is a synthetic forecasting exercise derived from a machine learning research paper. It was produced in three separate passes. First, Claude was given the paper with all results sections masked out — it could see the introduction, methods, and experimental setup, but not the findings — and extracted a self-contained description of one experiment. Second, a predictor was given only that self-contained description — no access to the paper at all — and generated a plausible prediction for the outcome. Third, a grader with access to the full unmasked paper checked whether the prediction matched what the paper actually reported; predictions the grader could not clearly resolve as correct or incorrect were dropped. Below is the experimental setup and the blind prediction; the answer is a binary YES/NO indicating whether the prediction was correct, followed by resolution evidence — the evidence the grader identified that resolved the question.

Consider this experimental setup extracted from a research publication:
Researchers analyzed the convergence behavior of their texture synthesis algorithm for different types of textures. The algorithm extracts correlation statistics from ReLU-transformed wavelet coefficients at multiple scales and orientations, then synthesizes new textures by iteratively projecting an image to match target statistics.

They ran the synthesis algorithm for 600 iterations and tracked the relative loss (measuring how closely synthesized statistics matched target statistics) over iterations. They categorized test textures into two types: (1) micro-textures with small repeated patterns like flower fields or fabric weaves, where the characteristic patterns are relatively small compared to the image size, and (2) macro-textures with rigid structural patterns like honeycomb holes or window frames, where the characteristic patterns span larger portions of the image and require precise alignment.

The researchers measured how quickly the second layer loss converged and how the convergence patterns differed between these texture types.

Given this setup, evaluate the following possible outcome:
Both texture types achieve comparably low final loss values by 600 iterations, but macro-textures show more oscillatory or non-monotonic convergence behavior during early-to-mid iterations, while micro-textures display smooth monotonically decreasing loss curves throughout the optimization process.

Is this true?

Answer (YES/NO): NO